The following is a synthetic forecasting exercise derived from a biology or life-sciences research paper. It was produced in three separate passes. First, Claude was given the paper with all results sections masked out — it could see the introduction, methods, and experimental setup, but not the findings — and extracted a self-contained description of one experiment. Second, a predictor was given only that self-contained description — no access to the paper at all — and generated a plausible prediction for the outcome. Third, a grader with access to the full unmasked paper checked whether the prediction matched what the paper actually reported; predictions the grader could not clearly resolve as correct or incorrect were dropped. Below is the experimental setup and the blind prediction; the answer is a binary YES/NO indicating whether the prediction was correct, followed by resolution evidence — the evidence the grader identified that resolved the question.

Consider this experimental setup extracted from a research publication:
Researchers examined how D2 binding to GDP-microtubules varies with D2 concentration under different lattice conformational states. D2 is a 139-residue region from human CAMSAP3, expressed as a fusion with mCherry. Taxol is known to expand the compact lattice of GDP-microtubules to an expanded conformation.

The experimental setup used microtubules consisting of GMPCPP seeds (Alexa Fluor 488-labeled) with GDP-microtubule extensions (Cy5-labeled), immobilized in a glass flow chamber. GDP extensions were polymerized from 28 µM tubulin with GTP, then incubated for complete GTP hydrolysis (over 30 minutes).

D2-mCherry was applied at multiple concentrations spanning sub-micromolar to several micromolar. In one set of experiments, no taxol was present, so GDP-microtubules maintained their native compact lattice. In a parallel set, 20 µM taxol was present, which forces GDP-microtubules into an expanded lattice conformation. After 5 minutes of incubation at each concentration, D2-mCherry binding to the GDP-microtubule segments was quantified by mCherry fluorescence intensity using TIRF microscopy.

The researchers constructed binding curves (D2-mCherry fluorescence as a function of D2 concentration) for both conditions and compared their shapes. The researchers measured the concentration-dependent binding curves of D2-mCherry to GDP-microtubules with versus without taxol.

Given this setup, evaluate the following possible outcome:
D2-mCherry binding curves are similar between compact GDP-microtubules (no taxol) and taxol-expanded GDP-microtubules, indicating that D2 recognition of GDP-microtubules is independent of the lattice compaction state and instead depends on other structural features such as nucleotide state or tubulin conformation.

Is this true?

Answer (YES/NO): NO